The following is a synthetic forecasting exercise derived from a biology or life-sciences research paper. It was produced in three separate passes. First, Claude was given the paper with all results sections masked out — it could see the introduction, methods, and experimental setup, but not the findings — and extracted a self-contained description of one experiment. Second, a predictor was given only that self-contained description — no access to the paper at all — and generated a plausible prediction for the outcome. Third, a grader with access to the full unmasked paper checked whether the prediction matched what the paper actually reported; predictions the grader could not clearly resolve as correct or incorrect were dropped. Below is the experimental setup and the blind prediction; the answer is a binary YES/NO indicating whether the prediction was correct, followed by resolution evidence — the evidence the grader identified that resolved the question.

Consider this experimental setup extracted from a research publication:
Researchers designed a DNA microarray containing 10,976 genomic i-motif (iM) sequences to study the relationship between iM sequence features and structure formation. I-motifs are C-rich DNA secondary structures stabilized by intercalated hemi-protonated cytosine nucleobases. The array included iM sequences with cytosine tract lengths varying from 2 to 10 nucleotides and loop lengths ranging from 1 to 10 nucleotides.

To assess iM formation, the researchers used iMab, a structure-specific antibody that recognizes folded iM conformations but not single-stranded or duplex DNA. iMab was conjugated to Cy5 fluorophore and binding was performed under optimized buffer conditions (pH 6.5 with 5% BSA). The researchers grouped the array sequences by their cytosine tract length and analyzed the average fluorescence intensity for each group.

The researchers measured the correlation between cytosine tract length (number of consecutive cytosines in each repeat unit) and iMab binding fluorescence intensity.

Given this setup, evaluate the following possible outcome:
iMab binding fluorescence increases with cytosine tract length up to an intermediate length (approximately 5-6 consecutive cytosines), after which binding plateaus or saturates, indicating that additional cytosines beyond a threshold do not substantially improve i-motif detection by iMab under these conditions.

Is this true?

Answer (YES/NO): NO